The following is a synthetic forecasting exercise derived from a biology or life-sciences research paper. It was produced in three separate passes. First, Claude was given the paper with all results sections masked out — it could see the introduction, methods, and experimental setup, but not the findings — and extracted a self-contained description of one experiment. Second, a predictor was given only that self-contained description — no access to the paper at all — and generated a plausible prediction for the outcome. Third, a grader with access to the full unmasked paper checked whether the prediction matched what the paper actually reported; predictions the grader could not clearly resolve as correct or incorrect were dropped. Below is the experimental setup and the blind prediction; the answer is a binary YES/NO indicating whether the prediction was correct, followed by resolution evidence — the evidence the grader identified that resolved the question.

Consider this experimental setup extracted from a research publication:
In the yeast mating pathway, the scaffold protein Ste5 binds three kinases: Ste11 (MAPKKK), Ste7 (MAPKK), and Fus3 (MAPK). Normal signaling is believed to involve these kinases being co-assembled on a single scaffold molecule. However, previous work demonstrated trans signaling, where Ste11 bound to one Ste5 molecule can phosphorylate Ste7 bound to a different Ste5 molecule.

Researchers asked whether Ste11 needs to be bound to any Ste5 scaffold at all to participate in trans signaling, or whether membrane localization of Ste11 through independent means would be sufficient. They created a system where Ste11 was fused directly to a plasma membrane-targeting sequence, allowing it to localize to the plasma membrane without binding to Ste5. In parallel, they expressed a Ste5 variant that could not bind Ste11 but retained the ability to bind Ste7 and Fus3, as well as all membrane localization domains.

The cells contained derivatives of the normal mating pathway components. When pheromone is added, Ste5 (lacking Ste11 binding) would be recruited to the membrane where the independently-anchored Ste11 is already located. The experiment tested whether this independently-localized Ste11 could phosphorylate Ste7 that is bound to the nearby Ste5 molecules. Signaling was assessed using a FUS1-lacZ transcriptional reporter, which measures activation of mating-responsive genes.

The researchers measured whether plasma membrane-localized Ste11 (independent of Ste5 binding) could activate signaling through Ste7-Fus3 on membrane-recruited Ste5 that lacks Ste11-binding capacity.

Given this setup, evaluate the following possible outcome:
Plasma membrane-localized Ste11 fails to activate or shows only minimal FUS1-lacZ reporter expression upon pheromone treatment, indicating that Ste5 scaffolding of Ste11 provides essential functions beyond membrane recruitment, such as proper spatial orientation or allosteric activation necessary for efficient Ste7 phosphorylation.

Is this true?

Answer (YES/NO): NO